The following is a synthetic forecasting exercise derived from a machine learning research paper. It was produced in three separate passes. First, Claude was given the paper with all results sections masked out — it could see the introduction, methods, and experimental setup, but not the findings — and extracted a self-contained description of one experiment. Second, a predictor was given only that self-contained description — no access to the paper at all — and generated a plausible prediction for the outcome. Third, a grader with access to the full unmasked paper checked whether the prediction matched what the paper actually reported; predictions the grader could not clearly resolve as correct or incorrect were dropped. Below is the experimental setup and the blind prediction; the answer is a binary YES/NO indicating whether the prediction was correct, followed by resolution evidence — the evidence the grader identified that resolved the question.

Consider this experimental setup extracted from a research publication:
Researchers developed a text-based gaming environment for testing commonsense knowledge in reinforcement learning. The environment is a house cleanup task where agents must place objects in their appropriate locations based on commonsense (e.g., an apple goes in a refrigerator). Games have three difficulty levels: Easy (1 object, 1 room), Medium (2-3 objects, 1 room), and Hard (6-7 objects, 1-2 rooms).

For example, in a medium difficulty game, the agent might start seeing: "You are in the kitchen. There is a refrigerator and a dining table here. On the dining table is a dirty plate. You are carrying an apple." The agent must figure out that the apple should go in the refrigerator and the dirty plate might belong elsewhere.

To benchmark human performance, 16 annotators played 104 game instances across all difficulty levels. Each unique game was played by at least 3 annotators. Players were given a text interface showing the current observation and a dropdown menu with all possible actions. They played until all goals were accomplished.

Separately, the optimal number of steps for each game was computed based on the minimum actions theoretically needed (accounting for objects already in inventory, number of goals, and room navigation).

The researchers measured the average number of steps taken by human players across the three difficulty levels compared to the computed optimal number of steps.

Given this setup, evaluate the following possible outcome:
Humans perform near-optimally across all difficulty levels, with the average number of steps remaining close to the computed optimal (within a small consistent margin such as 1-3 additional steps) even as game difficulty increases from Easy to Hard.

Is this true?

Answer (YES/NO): YES